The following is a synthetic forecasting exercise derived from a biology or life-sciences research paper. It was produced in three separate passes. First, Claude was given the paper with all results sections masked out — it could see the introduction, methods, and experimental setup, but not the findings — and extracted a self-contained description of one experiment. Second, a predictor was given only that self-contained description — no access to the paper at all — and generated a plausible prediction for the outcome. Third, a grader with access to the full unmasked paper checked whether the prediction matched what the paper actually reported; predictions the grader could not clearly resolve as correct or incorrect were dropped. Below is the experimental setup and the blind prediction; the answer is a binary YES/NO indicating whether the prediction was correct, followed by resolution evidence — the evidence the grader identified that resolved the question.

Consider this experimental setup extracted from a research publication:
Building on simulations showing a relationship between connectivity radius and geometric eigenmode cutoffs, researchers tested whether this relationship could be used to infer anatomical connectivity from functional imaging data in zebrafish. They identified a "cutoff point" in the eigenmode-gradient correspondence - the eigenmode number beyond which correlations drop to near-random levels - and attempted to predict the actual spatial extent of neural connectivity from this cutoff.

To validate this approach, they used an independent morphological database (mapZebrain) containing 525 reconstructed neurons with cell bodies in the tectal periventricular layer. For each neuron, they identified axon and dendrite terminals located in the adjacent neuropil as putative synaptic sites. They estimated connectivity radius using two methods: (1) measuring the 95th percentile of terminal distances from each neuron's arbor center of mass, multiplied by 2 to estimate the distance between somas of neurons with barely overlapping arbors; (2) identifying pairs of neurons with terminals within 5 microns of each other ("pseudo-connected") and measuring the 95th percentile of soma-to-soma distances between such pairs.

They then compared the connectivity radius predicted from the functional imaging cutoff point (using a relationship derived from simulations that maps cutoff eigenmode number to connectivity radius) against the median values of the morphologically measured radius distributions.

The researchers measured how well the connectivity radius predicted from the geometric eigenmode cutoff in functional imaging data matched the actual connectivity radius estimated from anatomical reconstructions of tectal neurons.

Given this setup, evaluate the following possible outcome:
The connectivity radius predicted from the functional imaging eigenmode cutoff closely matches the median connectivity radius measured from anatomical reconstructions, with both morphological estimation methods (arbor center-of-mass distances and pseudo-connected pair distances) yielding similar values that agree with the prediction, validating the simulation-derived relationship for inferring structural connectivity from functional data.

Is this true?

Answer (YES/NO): YES